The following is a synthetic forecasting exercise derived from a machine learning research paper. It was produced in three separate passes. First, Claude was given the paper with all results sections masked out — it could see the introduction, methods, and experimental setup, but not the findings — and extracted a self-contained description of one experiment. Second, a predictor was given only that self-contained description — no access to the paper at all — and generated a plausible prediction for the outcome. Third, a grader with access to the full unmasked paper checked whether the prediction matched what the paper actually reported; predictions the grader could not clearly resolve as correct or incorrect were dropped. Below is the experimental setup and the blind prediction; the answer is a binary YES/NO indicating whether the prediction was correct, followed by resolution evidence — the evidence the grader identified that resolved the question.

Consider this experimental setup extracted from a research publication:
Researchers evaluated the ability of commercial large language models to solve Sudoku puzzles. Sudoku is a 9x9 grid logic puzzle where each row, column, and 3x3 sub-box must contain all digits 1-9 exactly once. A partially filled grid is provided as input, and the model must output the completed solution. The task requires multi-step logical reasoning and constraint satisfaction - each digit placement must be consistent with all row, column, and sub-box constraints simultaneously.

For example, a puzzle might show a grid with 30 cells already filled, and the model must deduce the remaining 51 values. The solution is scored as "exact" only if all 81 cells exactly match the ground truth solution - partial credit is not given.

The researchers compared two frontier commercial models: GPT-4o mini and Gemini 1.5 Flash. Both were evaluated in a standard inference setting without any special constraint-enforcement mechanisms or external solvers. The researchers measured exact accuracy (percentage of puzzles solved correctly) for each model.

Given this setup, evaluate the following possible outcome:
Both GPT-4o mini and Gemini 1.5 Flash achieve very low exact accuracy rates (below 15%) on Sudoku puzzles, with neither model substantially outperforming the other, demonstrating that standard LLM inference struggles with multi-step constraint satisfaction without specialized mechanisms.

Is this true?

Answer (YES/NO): NO